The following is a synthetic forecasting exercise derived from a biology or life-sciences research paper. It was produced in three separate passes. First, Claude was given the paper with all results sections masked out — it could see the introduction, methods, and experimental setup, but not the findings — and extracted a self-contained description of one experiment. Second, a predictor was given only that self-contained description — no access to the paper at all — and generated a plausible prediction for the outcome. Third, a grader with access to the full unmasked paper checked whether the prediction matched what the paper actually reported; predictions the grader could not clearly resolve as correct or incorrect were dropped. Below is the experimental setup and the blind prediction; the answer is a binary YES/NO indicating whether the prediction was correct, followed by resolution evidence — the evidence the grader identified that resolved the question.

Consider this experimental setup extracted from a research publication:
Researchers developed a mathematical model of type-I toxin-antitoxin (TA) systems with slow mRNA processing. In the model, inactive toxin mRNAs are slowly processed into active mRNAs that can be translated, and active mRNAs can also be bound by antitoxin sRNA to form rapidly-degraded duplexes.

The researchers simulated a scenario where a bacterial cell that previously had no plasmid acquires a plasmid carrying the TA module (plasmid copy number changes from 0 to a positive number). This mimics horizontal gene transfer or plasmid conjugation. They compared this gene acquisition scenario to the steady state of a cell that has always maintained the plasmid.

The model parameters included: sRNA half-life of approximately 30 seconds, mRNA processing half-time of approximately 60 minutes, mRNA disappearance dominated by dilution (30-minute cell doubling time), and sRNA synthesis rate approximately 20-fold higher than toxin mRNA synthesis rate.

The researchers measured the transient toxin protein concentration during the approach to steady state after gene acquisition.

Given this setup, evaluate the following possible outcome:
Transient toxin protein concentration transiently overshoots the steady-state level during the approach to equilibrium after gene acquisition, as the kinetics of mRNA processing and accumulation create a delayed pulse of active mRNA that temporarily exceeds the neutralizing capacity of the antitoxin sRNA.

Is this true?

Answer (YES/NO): NO